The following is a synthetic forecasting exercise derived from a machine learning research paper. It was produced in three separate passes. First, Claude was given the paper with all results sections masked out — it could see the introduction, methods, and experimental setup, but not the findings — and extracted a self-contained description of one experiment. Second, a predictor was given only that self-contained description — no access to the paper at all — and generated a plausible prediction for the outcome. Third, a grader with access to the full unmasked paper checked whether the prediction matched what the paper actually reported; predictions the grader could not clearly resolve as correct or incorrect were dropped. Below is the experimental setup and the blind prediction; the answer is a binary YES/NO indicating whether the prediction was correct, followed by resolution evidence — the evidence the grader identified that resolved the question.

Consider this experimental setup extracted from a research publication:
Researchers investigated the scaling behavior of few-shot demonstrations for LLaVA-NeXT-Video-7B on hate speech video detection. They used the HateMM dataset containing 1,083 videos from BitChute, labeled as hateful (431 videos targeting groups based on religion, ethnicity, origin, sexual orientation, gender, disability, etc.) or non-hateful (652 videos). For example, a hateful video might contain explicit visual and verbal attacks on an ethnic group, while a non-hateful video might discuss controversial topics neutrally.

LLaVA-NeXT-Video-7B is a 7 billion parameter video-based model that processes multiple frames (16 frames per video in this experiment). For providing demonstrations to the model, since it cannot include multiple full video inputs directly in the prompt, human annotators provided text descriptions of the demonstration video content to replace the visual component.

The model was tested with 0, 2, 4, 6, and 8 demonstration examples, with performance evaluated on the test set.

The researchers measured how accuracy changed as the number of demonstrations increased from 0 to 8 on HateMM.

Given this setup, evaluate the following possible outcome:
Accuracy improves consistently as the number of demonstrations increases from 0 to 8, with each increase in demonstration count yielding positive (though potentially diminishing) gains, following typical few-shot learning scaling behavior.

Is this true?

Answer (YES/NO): NO